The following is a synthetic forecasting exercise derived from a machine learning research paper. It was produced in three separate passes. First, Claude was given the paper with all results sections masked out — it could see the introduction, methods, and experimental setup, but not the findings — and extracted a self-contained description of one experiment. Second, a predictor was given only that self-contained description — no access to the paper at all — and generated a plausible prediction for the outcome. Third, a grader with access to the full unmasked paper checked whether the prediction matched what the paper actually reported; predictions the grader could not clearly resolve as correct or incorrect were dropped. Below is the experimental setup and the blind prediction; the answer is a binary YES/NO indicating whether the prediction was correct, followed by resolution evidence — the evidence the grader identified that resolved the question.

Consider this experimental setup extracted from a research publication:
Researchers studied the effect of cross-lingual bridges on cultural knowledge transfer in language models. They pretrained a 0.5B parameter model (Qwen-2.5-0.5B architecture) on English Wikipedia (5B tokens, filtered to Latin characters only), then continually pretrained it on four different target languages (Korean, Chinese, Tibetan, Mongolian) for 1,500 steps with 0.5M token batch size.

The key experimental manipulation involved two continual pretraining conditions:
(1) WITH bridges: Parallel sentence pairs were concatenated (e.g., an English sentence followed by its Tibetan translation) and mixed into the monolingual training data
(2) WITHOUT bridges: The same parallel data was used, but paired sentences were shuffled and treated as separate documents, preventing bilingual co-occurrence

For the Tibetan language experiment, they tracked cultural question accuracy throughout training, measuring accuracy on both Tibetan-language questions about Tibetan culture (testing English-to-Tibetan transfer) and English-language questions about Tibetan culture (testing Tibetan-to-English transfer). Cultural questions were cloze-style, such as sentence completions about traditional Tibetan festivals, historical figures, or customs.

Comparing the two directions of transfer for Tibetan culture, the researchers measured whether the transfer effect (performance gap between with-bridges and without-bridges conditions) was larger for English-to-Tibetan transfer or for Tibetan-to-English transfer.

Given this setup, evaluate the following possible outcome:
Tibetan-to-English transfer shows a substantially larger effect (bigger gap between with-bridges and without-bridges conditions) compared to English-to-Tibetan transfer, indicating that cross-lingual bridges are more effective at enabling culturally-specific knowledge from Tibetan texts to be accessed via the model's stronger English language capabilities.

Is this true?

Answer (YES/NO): YES